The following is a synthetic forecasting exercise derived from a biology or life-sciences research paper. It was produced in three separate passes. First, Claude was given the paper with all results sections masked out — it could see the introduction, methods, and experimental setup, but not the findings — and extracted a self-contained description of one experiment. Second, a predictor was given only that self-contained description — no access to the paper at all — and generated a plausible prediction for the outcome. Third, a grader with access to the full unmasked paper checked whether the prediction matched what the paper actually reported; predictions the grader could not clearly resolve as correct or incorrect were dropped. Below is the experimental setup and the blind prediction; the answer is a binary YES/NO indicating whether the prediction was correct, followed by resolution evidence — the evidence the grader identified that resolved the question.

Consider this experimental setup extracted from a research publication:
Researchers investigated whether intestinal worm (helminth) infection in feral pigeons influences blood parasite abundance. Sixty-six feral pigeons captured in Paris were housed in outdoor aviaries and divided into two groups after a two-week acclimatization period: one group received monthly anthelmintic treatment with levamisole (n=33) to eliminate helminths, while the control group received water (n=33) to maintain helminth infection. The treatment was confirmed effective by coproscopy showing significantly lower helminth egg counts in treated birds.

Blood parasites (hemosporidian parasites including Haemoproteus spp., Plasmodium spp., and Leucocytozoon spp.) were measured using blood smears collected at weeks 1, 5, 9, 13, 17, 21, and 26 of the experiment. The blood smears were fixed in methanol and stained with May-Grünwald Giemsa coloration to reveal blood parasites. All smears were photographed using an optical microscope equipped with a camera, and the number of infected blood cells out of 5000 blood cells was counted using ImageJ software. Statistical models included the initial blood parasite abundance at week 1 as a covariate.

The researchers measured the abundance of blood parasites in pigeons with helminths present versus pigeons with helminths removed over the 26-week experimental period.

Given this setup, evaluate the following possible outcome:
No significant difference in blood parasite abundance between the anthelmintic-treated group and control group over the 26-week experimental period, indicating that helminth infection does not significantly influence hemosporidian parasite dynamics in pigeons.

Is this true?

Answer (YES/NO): YES